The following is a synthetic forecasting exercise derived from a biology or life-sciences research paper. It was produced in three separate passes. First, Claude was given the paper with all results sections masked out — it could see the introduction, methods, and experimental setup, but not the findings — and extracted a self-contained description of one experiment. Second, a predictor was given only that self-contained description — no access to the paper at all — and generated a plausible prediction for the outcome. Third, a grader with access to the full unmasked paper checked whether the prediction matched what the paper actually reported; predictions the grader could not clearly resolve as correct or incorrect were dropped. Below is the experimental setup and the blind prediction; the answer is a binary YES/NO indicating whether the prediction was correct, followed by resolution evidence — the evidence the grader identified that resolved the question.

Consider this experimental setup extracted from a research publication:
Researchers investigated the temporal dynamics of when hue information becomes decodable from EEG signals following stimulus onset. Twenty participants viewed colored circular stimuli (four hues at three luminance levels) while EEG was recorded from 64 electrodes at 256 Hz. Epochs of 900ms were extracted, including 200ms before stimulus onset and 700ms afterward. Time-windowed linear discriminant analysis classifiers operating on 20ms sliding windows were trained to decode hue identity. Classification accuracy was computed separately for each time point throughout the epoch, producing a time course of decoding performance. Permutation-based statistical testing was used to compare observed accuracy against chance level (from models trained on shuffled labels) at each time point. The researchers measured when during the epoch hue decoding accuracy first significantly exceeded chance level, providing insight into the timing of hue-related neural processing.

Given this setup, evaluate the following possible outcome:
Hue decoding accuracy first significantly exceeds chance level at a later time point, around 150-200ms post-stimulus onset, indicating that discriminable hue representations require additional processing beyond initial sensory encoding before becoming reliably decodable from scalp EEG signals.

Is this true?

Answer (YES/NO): NO